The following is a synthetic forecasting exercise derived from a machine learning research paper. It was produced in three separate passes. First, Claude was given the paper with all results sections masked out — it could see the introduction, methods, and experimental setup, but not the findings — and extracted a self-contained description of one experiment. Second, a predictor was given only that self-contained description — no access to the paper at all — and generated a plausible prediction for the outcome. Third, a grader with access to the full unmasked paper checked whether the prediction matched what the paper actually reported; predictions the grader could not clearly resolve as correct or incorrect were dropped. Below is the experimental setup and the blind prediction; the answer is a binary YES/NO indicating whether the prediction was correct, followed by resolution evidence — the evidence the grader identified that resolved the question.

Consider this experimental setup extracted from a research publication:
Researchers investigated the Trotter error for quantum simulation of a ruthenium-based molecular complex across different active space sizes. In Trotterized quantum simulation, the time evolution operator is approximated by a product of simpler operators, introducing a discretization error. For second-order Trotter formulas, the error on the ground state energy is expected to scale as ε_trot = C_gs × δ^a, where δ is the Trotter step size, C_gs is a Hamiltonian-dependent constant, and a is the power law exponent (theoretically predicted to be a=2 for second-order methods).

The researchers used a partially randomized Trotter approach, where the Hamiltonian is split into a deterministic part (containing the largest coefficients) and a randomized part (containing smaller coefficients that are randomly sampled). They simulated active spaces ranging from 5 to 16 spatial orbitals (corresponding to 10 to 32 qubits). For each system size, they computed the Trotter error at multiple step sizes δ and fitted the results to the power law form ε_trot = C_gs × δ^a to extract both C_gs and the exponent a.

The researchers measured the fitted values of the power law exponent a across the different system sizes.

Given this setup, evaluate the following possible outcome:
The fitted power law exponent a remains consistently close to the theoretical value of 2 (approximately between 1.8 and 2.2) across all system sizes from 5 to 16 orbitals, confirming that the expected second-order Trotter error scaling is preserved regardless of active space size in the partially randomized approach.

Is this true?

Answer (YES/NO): NO